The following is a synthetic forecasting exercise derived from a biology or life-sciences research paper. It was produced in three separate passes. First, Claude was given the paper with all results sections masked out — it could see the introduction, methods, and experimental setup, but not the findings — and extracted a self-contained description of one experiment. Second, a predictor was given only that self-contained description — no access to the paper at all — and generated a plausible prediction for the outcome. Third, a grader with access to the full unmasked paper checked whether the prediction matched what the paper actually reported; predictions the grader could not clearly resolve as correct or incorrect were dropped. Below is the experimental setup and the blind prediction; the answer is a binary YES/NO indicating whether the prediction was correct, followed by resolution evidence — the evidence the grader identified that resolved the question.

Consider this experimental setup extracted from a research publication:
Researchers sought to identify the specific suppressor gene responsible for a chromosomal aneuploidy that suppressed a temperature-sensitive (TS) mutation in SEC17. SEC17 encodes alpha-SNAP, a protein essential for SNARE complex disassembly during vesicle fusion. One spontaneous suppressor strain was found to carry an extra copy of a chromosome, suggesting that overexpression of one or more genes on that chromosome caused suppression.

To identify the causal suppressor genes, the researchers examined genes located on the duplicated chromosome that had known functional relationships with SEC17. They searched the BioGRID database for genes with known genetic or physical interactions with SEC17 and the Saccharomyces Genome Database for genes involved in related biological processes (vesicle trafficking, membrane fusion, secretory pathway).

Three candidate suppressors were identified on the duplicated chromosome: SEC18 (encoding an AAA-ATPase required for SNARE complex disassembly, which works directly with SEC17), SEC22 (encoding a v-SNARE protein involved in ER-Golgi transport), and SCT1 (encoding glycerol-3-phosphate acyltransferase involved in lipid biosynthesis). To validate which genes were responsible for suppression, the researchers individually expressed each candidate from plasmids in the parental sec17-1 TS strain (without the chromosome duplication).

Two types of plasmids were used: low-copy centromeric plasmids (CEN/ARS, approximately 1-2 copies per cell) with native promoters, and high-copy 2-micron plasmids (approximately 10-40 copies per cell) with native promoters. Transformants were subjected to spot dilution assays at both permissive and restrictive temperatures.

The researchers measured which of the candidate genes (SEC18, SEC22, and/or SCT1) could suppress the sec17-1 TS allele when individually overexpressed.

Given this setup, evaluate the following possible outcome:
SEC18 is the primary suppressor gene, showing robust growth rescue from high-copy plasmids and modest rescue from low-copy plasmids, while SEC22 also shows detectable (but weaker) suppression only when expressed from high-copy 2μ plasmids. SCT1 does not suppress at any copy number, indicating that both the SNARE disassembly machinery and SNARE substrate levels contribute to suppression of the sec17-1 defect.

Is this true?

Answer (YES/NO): NO